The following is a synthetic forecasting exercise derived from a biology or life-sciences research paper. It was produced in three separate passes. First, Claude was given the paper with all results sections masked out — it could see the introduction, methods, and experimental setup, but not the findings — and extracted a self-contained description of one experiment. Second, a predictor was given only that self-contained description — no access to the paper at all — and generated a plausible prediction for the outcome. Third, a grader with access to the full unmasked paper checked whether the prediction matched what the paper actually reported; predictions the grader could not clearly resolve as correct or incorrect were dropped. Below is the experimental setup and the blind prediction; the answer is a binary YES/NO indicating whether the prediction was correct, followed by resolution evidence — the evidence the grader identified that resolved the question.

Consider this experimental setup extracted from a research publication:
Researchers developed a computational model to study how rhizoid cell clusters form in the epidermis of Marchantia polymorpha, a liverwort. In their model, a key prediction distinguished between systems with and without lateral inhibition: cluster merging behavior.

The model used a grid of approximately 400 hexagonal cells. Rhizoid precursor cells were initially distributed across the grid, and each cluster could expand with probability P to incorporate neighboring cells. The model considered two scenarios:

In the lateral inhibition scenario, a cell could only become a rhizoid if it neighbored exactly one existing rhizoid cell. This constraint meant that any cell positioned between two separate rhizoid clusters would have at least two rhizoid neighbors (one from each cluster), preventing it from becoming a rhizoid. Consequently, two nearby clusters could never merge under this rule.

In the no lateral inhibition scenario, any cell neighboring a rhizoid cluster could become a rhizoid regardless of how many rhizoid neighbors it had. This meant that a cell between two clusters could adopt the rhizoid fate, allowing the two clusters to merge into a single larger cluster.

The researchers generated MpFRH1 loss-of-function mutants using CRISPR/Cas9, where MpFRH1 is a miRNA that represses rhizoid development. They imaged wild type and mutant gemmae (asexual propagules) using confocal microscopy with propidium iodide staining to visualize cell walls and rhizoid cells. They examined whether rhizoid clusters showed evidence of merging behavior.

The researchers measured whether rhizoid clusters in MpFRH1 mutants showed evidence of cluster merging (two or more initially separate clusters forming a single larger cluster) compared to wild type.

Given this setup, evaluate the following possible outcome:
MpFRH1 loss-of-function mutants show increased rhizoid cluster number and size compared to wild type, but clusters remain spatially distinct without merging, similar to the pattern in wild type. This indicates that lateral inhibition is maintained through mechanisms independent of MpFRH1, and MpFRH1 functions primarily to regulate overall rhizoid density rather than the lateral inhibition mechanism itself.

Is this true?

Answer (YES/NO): NO